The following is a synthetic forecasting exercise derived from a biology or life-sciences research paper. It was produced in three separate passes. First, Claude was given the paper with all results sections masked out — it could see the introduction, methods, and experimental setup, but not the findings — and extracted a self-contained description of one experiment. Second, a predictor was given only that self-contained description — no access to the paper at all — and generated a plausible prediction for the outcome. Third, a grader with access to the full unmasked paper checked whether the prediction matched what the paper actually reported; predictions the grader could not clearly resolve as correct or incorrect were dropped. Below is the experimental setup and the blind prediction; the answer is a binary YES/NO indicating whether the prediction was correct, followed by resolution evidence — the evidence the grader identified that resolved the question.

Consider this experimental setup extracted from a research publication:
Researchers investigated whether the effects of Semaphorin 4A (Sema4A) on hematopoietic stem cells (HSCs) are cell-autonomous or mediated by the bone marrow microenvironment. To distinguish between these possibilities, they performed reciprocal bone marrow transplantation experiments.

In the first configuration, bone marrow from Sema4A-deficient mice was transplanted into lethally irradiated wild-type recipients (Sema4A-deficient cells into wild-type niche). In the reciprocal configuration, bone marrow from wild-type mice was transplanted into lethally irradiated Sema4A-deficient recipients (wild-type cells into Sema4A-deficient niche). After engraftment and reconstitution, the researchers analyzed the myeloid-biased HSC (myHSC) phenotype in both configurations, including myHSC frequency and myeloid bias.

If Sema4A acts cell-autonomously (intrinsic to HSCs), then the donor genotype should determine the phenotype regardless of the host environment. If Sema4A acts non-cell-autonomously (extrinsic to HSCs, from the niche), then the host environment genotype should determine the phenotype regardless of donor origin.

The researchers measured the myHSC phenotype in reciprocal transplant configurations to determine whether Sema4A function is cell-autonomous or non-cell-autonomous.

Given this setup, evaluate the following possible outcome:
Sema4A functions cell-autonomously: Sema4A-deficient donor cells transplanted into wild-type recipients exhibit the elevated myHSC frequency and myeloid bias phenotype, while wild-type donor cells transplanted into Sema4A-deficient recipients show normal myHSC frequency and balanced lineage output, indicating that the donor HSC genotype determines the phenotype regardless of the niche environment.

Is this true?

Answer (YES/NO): NO